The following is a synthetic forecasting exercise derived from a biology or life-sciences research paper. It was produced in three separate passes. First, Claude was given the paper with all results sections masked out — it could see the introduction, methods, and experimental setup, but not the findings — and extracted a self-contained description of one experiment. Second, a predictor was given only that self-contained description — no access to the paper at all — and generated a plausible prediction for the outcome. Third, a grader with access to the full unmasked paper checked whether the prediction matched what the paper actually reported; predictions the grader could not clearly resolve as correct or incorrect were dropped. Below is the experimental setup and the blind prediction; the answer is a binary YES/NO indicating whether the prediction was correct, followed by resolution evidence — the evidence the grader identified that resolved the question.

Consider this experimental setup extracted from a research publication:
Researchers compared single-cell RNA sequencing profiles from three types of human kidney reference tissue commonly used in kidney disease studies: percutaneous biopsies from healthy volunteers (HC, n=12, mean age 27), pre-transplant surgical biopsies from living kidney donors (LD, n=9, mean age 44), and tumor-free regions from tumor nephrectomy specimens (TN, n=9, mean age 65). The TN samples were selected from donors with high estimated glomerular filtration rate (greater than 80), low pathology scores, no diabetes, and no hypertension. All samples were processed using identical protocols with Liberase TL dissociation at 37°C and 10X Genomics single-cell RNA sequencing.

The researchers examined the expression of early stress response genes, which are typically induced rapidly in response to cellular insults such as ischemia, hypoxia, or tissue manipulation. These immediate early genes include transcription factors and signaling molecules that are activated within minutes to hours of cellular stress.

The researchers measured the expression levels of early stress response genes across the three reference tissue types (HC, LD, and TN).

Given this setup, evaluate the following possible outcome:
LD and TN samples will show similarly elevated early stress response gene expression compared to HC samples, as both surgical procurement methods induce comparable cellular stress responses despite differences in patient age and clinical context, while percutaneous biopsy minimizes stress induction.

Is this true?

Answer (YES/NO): NO